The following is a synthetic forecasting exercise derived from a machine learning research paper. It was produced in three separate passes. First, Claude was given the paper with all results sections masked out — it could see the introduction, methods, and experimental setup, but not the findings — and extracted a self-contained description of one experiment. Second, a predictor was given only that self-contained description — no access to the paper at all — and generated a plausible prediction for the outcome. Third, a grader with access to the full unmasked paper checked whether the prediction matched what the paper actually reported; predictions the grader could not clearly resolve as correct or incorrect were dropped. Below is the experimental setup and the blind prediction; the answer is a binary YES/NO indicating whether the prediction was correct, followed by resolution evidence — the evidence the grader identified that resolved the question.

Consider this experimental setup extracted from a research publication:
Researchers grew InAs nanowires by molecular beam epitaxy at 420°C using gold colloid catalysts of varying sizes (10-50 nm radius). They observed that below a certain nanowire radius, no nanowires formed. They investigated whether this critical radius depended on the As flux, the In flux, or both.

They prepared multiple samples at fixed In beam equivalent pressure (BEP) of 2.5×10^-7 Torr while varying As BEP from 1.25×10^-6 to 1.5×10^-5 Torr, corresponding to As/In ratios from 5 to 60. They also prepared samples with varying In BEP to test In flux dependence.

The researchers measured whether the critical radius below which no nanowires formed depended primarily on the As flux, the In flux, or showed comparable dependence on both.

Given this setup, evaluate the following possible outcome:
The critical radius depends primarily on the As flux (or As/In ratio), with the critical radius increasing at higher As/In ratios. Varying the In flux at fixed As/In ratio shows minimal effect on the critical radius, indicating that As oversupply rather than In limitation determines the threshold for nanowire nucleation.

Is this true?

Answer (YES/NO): NO